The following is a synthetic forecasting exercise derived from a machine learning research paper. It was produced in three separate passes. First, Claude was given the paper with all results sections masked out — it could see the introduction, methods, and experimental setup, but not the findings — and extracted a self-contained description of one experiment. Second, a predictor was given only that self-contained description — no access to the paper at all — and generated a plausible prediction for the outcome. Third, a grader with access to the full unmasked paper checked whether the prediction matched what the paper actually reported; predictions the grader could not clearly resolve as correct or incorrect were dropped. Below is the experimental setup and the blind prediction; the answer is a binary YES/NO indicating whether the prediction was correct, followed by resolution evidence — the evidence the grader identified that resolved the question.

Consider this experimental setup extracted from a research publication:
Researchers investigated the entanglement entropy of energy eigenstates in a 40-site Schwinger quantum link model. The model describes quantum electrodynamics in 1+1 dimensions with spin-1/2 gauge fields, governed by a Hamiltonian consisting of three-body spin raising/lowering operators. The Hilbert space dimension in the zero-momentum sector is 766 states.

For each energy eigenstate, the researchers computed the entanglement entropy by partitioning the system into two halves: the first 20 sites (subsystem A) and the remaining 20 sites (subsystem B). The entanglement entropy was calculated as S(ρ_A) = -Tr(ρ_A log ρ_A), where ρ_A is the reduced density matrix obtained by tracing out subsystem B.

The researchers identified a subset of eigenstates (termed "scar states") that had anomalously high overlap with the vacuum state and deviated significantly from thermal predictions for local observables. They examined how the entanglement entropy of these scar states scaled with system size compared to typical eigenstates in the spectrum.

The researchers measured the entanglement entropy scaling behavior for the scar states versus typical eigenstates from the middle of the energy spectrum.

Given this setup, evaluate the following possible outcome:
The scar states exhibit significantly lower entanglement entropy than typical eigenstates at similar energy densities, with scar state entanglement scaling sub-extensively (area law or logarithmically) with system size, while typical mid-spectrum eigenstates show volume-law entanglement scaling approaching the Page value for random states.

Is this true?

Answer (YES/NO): YES